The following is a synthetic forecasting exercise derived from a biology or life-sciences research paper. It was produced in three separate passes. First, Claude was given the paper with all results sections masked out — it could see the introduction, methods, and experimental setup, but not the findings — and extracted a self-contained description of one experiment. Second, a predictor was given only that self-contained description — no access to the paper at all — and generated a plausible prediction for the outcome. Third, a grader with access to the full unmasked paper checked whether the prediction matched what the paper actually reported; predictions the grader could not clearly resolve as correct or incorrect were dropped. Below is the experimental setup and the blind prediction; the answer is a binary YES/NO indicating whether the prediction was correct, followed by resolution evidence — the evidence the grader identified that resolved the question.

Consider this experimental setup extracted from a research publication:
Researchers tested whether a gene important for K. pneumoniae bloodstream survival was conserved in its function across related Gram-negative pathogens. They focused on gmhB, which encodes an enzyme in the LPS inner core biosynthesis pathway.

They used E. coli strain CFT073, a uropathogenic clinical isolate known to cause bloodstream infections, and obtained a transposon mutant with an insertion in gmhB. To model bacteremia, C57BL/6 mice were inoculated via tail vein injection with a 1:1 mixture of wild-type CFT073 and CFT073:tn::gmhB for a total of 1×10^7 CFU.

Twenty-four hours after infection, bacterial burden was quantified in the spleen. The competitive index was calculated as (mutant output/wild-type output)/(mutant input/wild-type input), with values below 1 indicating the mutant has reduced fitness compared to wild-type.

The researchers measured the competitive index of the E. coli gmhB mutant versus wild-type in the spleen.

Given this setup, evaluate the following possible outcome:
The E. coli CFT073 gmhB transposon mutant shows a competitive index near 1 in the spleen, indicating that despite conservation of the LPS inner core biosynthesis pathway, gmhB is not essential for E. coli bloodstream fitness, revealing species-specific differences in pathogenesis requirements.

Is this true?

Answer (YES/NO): NO